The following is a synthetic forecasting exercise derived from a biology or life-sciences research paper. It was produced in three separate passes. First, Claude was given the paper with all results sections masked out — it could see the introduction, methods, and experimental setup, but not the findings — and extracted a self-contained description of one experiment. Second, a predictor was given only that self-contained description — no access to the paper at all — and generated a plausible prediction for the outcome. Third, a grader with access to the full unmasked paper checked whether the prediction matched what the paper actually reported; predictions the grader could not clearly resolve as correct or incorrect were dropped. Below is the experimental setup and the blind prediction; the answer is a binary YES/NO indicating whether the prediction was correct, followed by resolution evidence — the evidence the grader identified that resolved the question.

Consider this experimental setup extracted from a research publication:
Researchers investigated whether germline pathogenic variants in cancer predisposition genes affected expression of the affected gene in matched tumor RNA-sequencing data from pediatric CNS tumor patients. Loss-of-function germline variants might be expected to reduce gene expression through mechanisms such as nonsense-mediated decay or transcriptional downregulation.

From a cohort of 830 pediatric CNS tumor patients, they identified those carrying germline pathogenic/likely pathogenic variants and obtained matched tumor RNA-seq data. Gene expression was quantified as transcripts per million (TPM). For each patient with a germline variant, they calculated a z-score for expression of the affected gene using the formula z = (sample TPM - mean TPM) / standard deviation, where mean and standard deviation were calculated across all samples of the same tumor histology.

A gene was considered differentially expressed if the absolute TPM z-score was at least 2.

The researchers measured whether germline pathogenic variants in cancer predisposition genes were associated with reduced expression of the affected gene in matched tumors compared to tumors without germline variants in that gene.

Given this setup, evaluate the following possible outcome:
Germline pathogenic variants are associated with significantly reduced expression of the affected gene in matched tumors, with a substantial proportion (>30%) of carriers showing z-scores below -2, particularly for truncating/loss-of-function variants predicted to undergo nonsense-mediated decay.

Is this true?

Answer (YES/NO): NO